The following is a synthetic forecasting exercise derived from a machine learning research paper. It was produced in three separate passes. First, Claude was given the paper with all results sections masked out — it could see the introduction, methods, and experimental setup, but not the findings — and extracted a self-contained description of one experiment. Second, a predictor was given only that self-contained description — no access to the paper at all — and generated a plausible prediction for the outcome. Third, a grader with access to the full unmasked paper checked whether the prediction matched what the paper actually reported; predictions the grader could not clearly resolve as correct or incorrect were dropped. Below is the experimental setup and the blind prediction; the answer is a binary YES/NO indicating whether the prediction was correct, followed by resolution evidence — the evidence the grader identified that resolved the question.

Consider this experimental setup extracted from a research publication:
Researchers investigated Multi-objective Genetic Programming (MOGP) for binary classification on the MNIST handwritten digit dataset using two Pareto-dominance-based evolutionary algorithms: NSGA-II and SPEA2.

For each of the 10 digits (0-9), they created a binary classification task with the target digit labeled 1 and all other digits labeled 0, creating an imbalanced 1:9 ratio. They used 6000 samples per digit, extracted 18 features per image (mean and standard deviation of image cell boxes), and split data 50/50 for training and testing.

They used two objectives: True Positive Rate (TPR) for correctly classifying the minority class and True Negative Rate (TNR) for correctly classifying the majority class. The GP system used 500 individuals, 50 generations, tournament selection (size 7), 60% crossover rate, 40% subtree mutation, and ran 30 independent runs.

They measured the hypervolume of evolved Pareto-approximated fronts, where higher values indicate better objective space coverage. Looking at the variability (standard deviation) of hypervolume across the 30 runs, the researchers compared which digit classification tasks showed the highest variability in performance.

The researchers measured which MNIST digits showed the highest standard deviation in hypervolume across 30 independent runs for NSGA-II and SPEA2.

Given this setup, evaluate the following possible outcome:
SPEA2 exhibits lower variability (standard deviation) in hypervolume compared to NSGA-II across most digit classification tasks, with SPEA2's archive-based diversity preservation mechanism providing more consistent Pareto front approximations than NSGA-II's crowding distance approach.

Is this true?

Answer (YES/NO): YES